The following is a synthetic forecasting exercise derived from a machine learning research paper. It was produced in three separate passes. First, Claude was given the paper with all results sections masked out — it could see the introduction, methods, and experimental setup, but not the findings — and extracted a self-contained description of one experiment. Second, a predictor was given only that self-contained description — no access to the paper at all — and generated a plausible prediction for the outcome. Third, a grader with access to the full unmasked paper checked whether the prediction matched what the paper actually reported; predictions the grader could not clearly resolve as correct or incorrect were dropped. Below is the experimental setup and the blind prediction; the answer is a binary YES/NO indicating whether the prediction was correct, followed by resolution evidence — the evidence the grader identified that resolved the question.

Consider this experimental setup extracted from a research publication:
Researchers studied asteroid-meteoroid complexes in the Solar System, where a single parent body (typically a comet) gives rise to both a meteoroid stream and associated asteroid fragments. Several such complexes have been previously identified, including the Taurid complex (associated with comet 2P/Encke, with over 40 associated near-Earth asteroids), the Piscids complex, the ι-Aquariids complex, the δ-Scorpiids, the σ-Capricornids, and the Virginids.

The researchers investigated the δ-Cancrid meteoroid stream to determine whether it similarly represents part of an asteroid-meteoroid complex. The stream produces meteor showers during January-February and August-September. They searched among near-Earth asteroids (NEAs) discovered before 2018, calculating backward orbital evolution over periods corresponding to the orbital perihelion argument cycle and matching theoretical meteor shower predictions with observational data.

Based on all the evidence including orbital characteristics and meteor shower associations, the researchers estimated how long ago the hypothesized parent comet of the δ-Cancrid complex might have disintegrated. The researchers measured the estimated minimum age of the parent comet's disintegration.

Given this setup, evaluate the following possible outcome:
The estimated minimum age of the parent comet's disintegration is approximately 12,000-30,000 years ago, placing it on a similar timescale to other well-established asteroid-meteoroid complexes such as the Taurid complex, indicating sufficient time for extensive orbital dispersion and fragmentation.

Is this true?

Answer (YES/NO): NO